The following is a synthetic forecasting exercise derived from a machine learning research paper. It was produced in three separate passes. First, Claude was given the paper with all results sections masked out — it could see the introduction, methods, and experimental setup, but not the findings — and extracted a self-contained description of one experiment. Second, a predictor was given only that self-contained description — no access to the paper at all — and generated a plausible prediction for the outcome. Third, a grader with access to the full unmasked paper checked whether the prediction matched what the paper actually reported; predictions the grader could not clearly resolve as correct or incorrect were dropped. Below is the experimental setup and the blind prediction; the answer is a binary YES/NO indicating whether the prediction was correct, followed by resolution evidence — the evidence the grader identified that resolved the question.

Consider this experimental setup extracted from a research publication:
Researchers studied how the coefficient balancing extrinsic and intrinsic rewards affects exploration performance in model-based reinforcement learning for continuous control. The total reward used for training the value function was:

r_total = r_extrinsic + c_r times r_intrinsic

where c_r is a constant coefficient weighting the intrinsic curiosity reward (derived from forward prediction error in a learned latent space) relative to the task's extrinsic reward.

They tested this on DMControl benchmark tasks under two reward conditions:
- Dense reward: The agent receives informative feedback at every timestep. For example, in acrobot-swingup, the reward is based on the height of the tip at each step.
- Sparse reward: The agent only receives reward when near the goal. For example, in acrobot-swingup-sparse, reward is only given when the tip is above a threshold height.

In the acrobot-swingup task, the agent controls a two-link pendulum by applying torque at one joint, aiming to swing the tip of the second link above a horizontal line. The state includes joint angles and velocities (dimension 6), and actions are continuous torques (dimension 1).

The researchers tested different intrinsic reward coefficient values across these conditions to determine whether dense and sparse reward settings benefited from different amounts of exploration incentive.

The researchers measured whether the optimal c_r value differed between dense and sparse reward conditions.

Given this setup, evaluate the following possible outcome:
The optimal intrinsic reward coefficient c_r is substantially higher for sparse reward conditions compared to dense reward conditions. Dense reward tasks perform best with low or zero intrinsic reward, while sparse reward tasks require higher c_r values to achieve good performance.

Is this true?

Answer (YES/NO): NO